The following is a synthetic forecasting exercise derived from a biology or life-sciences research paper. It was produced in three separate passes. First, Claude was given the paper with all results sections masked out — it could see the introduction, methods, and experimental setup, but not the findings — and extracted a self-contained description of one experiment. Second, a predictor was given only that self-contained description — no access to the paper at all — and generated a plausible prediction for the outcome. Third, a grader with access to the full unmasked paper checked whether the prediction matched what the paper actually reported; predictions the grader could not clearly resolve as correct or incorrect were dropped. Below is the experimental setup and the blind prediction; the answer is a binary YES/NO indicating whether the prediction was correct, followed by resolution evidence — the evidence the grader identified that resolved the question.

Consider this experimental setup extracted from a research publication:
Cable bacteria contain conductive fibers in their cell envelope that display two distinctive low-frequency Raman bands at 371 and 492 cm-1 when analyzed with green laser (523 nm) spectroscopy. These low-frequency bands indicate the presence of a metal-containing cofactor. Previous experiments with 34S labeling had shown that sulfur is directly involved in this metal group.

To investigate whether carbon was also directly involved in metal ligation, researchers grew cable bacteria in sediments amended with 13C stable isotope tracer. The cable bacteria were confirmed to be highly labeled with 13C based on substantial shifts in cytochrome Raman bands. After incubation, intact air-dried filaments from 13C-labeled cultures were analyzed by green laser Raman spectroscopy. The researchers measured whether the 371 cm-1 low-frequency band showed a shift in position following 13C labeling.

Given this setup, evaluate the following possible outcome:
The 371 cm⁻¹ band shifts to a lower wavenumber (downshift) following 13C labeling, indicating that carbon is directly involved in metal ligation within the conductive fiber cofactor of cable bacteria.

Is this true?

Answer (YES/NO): NO